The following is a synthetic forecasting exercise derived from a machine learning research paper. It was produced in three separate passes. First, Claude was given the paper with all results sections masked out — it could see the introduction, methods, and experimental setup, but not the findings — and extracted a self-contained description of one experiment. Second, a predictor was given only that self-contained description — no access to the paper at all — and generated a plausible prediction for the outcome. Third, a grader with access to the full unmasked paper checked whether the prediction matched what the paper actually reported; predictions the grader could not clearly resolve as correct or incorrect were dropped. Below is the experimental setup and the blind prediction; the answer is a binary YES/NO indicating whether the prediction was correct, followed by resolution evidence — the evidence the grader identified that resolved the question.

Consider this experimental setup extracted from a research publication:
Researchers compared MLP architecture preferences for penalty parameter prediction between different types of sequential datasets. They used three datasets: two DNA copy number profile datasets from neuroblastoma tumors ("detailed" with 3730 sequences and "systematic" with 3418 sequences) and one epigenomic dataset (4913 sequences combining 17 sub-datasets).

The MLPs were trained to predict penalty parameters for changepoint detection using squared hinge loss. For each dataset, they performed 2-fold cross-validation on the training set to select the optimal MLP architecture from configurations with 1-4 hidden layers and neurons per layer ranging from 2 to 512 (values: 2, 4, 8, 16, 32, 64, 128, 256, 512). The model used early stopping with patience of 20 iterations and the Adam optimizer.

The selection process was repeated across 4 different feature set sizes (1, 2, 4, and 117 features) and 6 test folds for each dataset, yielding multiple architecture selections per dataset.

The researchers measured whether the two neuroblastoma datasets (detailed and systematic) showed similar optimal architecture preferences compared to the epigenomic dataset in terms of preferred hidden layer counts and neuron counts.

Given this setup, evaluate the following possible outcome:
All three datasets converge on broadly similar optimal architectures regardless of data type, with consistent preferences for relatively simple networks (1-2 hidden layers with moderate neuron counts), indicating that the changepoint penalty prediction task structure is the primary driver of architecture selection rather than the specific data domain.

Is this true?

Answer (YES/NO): NO